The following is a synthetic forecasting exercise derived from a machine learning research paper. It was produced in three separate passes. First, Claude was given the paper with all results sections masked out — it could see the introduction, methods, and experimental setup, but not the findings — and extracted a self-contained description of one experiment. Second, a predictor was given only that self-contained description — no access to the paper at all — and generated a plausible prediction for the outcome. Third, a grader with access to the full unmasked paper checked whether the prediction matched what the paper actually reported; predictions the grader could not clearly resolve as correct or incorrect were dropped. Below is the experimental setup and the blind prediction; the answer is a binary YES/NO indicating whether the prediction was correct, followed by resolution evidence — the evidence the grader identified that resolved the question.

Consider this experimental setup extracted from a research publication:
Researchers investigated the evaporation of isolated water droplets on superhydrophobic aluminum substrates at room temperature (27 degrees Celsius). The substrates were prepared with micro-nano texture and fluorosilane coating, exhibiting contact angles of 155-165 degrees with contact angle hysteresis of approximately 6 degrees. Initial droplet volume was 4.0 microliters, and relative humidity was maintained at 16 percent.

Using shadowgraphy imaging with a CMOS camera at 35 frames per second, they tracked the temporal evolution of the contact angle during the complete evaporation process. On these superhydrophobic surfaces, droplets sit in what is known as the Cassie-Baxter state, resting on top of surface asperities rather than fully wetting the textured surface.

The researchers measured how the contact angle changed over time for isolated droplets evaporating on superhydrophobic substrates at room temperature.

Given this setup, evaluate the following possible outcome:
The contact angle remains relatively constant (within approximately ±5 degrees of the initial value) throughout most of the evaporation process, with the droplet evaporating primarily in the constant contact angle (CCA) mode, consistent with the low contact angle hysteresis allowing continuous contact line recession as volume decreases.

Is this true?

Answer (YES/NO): YES